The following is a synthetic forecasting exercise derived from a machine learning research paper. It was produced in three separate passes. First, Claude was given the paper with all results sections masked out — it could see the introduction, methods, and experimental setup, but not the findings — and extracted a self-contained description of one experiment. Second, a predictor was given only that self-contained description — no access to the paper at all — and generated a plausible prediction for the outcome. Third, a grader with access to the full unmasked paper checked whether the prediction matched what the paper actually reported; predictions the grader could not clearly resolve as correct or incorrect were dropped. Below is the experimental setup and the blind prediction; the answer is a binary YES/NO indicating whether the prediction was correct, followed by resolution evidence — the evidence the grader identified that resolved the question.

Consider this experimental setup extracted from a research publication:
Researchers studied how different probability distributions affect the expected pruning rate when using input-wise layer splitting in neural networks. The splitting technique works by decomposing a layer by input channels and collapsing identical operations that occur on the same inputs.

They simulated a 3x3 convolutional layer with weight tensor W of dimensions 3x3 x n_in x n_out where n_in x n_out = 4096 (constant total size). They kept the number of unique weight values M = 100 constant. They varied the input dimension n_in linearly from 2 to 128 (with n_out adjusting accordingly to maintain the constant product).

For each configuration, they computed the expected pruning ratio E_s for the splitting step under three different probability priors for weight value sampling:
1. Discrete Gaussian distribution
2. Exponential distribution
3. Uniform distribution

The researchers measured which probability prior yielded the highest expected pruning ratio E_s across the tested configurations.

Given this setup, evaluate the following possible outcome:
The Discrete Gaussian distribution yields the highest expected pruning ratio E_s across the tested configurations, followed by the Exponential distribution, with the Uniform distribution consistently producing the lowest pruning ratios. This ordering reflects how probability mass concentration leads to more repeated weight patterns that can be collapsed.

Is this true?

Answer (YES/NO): NO